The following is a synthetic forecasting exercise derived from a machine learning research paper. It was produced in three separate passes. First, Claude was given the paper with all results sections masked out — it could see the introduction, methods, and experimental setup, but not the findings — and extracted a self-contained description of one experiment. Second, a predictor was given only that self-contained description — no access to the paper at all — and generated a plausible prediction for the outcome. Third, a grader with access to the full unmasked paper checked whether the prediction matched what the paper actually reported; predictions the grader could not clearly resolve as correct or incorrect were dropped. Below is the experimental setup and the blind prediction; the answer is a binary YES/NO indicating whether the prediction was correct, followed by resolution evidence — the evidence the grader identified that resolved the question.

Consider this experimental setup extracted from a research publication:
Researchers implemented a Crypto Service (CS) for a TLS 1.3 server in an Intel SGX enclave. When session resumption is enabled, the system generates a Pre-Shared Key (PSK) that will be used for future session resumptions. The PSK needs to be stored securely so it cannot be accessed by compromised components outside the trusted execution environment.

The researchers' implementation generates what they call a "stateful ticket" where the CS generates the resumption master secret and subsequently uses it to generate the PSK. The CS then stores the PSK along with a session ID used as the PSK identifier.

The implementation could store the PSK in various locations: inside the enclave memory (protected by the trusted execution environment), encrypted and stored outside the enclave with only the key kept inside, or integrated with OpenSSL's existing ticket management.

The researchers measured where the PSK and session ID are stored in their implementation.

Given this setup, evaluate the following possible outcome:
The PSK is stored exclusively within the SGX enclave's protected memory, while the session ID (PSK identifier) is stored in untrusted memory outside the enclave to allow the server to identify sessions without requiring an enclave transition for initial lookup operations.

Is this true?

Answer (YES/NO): NO